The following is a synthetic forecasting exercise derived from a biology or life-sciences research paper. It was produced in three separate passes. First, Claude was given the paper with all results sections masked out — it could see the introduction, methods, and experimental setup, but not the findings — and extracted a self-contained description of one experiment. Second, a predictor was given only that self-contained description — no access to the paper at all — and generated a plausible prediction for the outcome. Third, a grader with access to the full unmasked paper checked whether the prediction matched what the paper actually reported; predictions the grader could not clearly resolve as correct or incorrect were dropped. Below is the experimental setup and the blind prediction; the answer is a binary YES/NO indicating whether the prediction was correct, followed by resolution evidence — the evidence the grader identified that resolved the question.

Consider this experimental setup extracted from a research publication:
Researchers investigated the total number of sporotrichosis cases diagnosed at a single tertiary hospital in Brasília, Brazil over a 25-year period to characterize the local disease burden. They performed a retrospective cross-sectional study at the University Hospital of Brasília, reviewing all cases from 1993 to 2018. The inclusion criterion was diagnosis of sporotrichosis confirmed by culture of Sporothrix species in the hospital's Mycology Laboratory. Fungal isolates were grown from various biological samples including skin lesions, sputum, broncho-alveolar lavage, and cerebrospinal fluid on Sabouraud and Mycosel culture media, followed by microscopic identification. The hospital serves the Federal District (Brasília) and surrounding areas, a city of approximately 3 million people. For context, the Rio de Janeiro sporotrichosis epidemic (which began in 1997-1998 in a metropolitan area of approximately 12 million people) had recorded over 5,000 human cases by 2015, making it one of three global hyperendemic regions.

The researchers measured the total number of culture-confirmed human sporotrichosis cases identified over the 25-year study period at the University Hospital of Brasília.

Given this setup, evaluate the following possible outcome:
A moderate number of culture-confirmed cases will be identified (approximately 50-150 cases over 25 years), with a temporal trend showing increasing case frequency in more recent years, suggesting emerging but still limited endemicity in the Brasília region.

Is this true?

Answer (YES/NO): NO